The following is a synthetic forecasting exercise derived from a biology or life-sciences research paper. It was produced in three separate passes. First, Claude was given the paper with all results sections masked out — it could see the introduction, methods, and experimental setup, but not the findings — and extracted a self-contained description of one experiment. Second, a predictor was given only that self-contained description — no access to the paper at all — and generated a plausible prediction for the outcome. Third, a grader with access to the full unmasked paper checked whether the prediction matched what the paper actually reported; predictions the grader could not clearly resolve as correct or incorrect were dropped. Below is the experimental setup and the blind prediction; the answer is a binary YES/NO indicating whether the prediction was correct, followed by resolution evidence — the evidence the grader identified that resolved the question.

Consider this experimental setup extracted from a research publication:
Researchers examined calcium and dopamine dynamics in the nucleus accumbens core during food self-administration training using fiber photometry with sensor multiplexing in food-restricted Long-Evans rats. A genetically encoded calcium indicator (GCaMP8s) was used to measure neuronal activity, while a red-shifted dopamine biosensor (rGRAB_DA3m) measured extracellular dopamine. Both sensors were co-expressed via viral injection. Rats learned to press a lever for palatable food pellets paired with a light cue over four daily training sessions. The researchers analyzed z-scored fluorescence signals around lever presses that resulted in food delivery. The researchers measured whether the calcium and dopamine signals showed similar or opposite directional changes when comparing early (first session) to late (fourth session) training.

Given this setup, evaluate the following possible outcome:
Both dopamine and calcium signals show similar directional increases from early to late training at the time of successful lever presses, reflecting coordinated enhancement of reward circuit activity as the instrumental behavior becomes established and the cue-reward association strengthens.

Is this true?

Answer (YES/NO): NO